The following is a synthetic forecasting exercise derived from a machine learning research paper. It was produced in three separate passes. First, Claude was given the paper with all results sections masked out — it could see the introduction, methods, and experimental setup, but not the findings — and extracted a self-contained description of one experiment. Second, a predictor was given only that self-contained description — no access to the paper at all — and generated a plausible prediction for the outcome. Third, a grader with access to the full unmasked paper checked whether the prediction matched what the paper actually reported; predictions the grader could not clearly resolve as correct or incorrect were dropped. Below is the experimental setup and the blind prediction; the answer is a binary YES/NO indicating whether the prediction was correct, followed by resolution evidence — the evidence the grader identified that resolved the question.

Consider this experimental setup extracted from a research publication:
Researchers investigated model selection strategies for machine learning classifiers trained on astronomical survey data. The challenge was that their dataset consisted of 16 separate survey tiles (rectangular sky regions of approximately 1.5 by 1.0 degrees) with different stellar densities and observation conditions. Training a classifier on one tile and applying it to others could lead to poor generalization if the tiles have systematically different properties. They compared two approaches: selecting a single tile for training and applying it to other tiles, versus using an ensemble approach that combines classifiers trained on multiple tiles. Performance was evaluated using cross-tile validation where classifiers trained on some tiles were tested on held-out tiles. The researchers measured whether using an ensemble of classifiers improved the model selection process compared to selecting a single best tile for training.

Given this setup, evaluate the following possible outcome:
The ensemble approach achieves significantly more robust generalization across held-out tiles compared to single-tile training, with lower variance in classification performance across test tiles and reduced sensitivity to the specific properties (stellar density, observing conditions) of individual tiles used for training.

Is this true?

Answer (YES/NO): YES